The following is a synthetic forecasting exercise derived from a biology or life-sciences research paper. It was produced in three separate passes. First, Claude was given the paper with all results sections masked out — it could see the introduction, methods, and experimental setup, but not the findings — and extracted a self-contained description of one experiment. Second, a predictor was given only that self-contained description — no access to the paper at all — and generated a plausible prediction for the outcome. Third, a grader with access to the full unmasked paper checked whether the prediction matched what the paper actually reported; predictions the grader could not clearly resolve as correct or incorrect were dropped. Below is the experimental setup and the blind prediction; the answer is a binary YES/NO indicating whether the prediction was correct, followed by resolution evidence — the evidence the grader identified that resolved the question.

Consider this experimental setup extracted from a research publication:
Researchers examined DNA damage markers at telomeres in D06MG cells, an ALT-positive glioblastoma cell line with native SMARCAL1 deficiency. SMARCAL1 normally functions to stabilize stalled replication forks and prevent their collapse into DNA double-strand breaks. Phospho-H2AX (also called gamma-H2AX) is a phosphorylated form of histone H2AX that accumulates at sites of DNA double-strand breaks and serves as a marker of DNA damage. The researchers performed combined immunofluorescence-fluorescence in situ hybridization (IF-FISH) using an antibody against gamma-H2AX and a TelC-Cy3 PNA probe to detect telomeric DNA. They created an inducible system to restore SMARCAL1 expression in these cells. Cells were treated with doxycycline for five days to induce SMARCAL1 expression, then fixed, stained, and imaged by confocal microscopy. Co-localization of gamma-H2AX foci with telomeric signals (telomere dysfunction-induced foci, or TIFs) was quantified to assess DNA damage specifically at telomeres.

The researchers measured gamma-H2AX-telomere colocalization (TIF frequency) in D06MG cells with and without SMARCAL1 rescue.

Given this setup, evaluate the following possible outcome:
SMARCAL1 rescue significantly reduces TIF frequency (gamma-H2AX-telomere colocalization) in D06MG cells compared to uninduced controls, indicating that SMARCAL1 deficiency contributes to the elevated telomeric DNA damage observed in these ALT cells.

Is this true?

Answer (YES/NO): YES